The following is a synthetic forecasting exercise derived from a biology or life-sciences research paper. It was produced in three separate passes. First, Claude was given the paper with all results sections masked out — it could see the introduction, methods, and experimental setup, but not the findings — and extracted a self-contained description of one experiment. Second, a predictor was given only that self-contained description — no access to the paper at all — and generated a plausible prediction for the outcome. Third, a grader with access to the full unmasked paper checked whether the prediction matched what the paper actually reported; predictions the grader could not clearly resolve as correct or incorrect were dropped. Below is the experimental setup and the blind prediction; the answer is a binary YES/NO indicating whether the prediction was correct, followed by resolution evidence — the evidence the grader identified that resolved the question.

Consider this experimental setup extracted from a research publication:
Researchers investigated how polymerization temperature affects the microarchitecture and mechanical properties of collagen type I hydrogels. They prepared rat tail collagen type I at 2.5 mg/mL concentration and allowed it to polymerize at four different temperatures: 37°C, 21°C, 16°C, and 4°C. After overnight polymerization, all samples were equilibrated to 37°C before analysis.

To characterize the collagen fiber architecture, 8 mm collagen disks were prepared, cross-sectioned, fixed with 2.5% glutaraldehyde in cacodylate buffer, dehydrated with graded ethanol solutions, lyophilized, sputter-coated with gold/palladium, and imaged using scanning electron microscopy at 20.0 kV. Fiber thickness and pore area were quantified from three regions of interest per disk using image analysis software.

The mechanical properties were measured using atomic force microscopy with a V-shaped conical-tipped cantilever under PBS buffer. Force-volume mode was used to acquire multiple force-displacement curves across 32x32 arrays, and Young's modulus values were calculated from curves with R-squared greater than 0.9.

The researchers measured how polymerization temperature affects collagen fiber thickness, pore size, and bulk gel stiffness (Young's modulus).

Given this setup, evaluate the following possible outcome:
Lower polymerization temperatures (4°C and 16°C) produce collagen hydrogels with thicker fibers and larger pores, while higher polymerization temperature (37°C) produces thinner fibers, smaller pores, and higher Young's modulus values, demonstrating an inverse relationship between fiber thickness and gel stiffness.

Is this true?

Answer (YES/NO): NO